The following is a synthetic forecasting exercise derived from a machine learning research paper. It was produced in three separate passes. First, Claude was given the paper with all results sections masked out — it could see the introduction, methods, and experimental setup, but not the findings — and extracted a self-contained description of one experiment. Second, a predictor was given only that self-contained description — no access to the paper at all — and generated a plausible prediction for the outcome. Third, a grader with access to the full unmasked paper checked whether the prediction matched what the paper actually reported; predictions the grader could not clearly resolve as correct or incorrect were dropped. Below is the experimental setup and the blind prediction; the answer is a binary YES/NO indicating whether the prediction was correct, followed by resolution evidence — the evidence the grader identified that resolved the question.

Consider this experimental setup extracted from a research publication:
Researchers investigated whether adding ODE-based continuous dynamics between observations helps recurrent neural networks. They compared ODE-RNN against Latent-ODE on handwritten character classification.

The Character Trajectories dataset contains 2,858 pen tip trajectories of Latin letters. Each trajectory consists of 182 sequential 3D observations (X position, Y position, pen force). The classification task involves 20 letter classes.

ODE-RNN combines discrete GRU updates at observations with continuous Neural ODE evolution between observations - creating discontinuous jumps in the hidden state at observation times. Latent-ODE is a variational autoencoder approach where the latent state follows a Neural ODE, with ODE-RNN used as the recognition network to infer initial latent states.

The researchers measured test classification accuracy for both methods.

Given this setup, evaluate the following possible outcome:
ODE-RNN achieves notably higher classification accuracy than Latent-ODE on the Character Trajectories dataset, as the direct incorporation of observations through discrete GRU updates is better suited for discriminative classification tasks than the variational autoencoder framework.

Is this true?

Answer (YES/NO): NO